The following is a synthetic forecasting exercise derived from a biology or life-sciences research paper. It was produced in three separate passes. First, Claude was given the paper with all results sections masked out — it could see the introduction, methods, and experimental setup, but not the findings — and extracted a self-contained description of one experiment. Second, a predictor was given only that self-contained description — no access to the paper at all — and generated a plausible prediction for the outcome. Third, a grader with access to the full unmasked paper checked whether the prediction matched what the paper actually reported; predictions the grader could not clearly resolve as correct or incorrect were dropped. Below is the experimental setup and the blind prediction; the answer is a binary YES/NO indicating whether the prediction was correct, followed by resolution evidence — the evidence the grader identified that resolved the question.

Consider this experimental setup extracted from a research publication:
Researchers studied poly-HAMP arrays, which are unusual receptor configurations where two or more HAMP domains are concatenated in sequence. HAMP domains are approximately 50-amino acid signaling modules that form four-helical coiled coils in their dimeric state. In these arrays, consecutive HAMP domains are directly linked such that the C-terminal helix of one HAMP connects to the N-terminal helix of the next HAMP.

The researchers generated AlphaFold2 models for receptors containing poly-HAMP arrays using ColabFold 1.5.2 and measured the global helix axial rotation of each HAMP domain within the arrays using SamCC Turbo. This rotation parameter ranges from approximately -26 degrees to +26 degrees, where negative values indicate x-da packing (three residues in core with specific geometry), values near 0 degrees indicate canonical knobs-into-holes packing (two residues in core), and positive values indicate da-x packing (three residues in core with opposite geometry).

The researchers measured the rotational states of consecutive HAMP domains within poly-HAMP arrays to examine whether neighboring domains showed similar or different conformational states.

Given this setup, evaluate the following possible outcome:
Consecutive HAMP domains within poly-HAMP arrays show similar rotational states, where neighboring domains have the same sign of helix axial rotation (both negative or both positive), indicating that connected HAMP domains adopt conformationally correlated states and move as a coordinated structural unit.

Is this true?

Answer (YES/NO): NO